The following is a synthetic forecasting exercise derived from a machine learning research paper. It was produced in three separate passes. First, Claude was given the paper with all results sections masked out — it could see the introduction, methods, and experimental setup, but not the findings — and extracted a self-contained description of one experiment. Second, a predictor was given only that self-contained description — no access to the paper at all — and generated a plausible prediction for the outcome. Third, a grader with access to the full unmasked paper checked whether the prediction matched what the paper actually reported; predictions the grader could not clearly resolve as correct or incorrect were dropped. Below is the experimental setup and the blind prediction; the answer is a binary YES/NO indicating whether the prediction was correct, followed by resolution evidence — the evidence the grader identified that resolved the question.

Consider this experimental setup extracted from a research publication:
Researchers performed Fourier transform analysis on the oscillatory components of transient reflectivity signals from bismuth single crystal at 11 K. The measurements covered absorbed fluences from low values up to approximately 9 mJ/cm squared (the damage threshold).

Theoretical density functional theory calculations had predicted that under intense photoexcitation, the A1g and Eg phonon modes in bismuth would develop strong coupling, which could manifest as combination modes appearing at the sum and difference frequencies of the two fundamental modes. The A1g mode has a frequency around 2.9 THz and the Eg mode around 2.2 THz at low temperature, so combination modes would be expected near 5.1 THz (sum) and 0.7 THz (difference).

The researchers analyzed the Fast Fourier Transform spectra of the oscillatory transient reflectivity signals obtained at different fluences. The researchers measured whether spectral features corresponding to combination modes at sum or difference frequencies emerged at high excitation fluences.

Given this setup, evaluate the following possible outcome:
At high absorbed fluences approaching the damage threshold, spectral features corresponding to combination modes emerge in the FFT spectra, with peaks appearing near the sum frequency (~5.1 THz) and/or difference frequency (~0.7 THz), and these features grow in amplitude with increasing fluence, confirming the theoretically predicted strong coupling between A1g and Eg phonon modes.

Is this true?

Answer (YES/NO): NO